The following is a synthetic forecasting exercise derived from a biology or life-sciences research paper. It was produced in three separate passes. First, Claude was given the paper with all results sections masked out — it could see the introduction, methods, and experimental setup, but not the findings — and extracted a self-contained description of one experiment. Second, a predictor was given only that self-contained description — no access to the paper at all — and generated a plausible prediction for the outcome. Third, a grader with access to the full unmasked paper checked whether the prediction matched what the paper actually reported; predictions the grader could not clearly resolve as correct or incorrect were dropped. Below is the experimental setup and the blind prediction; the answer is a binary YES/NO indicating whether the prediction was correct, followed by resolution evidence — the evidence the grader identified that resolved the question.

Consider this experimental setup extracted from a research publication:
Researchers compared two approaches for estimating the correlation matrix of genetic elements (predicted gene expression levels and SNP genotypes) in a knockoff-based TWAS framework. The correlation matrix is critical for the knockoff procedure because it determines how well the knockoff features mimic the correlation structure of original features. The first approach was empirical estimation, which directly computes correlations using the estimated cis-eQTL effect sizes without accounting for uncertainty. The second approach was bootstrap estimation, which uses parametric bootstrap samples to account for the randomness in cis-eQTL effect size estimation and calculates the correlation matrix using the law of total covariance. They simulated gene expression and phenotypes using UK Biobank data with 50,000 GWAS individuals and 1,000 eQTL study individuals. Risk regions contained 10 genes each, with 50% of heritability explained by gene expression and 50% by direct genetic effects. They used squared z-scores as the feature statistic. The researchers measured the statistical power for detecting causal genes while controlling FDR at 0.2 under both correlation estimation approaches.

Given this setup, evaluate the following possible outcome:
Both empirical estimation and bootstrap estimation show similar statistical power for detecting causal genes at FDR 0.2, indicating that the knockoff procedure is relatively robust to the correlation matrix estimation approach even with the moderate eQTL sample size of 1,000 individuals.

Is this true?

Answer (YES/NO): NO